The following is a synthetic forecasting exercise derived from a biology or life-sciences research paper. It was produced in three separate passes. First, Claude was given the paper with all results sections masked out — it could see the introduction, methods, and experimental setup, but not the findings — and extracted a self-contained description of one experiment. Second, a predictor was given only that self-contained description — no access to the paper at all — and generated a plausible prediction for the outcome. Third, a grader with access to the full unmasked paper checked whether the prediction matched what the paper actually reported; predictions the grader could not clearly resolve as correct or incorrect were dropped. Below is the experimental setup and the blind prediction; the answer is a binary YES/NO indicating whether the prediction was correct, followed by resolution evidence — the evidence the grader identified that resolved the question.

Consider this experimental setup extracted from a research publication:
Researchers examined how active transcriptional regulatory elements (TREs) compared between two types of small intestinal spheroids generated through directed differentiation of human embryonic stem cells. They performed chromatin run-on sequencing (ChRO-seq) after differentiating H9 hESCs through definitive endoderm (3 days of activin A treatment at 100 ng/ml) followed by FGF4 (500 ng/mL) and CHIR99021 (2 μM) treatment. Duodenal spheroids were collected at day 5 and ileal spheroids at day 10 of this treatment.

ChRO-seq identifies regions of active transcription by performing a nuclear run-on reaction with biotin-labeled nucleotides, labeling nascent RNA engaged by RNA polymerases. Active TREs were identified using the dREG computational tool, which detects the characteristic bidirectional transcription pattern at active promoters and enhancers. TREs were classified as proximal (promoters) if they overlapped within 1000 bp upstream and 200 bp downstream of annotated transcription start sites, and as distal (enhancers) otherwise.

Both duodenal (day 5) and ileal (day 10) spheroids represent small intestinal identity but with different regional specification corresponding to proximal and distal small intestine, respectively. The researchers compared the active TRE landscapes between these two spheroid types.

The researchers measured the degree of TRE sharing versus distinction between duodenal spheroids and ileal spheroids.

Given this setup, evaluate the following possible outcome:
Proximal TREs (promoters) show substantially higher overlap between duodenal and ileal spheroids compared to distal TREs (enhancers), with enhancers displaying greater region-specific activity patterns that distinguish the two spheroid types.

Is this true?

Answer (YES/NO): YES